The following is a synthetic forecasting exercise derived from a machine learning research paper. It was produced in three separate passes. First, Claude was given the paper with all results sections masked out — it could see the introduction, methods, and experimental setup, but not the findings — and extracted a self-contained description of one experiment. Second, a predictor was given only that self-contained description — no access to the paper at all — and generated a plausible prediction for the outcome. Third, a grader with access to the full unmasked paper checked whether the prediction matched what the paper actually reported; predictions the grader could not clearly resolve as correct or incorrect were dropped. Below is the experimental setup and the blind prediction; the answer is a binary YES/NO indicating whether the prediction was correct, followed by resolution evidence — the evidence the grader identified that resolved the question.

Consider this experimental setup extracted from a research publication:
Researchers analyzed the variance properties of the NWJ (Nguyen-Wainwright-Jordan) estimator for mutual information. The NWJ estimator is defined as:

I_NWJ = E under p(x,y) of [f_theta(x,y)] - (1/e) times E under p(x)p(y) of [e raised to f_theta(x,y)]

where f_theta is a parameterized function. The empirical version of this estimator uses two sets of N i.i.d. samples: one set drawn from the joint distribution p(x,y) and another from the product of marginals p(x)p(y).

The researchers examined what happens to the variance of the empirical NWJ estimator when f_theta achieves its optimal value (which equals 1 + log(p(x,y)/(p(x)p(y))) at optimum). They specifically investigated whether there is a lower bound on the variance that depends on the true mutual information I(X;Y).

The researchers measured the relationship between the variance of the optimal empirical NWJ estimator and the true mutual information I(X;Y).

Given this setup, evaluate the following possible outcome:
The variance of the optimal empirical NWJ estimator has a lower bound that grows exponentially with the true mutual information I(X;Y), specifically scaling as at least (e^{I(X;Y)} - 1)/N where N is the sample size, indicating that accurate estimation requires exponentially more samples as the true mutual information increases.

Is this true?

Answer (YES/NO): YES